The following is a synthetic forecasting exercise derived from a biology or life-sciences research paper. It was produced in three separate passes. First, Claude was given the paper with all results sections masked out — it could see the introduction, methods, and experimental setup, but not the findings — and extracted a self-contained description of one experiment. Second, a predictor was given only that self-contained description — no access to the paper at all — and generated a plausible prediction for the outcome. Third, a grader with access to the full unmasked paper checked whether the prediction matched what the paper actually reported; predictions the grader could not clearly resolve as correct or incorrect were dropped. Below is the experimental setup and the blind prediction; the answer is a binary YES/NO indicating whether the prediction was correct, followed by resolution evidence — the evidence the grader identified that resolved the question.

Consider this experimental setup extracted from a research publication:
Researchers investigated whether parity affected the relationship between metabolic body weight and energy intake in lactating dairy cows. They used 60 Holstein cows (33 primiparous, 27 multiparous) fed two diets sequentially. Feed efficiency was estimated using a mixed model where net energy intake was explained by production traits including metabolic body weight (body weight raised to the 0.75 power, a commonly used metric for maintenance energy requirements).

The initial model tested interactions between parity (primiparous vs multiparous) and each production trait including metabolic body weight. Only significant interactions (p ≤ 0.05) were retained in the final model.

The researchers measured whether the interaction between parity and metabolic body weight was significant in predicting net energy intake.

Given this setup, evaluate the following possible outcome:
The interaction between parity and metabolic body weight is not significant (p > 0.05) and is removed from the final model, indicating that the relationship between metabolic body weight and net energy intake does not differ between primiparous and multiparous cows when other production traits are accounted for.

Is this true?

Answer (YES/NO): NO